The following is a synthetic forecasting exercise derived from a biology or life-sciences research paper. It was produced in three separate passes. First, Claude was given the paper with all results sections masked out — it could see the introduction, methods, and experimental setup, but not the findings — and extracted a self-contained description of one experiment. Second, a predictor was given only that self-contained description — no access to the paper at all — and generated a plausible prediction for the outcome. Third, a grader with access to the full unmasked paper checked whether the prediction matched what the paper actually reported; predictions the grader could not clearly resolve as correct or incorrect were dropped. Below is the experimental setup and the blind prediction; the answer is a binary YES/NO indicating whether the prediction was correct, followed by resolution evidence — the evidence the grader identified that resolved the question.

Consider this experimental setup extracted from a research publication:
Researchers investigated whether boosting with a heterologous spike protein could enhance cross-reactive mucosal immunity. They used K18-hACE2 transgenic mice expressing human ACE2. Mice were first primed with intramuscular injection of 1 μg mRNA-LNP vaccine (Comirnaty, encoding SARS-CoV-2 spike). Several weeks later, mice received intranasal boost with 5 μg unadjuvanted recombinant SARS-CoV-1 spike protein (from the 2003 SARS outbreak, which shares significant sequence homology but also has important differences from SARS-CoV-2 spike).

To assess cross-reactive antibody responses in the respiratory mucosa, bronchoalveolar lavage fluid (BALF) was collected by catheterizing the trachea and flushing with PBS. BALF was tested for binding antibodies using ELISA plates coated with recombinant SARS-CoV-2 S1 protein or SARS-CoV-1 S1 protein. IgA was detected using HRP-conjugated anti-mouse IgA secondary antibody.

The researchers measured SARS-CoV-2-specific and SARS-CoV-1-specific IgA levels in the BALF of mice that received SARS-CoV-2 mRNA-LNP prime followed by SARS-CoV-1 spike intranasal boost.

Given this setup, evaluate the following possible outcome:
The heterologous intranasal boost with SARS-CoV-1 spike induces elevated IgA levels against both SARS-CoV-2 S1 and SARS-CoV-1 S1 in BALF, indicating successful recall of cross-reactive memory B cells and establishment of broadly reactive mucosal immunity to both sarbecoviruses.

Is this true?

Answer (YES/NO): YES